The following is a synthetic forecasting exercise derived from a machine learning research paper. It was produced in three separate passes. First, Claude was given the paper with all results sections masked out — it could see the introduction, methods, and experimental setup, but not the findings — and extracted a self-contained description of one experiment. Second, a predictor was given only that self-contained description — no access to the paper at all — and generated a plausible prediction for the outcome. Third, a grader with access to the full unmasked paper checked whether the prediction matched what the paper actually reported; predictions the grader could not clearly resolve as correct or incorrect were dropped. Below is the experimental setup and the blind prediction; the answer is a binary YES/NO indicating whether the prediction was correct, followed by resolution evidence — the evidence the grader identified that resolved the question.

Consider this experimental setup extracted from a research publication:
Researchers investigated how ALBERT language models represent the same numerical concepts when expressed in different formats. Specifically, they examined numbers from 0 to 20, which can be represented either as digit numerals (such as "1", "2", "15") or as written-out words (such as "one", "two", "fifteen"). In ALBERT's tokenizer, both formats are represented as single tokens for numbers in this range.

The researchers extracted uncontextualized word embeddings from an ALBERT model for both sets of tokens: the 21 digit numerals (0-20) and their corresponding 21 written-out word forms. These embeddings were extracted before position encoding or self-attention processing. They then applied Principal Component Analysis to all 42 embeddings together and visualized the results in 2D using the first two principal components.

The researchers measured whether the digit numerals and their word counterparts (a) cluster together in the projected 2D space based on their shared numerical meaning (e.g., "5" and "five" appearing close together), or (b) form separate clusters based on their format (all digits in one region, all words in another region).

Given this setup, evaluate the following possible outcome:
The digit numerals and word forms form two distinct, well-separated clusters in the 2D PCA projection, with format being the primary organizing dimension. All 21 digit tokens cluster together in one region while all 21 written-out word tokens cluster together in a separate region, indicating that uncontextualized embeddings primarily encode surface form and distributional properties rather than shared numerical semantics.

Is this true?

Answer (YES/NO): NO